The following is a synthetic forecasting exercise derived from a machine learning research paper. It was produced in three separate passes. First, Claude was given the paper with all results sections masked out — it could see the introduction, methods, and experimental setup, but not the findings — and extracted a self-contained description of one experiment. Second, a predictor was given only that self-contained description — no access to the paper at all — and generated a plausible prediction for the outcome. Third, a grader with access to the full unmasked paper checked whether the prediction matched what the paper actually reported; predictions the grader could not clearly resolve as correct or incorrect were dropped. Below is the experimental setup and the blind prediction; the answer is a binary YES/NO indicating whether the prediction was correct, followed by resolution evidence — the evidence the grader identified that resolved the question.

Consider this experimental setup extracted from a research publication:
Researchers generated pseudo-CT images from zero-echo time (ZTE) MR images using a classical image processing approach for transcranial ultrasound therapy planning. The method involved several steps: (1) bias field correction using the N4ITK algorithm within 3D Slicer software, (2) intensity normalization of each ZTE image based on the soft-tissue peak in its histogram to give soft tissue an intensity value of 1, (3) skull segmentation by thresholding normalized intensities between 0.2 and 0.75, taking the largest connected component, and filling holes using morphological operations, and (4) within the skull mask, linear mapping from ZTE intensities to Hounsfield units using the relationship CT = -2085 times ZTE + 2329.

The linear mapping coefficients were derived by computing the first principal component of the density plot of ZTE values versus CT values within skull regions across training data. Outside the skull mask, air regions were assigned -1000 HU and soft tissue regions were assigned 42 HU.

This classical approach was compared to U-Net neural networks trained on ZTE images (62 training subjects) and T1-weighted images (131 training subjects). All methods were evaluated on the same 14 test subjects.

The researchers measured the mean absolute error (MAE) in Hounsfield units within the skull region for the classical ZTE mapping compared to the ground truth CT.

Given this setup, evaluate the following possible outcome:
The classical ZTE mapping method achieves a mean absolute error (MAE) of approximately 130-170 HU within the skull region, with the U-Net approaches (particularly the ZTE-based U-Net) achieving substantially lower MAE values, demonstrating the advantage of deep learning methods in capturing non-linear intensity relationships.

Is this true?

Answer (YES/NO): NO